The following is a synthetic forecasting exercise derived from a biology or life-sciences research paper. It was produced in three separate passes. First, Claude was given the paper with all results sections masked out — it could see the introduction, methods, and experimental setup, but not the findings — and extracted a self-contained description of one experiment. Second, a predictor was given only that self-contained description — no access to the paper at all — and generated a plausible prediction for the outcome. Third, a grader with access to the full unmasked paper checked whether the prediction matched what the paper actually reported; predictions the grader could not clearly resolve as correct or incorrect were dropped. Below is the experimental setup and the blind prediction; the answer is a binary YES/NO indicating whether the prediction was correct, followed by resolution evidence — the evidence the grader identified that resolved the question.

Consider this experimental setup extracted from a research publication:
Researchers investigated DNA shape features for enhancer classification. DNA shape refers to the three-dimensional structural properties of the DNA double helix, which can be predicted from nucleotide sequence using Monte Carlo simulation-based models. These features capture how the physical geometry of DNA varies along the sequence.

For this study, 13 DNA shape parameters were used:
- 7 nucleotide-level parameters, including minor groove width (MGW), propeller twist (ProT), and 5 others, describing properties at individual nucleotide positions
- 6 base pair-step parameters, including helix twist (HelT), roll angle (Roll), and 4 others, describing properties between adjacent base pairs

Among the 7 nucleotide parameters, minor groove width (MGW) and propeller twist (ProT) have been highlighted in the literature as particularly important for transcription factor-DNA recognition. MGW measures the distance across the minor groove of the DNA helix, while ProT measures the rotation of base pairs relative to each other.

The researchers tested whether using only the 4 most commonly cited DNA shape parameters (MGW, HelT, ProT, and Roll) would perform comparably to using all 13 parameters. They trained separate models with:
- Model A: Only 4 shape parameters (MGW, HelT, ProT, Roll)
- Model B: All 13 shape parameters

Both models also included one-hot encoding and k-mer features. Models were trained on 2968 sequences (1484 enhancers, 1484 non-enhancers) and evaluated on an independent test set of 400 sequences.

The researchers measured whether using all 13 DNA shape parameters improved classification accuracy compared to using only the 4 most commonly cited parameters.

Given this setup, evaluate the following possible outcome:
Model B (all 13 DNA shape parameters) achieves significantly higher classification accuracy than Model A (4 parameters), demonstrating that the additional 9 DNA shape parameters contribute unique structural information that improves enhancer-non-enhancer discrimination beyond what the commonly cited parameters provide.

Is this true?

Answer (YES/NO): NO